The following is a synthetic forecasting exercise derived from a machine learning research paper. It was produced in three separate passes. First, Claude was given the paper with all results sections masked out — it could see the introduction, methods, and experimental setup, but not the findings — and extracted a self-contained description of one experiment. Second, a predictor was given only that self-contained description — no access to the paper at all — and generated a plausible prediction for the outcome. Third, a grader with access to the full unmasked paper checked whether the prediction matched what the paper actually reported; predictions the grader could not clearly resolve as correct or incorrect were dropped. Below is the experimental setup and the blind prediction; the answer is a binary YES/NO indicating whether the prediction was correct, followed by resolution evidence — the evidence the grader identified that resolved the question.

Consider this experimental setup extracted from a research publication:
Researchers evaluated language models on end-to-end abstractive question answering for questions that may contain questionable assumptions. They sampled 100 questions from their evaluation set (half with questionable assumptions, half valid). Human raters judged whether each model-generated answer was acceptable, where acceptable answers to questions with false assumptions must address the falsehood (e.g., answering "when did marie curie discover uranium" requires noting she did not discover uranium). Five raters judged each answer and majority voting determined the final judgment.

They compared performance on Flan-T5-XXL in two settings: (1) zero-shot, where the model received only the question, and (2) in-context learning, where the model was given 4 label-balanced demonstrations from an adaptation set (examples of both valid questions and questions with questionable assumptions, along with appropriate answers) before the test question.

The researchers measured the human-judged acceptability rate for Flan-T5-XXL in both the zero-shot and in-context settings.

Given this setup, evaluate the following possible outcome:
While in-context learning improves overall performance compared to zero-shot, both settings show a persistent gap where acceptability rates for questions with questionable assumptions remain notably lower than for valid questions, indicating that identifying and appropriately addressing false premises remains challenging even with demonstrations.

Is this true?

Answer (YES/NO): NO